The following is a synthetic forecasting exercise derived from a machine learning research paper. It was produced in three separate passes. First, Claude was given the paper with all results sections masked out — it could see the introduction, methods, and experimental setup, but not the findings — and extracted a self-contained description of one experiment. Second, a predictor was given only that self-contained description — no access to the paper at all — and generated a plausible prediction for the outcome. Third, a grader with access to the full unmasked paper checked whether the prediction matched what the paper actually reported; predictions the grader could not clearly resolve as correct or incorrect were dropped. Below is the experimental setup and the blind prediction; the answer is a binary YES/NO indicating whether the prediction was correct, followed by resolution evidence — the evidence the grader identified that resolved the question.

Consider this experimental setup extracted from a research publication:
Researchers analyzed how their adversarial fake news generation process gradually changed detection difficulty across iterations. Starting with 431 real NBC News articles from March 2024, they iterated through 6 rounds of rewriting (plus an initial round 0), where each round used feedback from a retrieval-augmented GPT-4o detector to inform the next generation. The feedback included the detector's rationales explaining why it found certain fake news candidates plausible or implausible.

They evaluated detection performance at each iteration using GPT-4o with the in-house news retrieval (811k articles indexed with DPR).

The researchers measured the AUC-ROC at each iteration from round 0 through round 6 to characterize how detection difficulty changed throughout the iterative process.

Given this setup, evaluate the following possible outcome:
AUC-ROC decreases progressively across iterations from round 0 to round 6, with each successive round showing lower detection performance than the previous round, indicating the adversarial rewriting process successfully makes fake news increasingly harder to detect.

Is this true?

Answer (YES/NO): YES